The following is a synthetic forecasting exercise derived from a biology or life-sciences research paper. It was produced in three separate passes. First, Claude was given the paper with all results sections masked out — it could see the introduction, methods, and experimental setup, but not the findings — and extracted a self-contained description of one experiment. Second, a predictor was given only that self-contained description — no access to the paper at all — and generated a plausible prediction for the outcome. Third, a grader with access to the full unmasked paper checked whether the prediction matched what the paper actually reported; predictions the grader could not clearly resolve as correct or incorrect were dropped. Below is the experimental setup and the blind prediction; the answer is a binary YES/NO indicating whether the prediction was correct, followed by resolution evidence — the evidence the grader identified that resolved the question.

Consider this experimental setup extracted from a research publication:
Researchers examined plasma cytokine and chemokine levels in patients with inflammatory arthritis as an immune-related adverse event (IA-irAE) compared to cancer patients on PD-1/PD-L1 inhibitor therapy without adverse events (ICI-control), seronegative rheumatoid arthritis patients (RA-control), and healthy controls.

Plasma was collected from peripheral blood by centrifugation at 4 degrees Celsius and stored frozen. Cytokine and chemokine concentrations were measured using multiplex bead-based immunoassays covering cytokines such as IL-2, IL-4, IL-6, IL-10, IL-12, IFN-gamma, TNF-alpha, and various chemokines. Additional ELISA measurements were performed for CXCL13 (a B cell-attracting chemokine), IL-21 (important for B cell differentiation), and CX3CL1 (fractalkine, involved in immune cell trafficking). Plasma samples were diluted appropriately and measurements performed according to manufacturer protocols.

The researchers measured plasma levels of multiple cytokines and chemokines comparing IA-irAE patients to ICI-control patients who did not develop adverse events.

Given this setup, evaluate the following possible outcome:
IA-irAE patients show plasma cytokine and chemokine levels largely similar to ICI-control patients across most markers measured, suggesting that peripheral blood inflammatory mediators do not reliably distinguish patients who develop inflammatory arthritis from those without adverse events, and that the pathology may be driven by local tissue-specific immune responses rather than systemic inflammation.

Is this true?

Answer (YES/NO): NO